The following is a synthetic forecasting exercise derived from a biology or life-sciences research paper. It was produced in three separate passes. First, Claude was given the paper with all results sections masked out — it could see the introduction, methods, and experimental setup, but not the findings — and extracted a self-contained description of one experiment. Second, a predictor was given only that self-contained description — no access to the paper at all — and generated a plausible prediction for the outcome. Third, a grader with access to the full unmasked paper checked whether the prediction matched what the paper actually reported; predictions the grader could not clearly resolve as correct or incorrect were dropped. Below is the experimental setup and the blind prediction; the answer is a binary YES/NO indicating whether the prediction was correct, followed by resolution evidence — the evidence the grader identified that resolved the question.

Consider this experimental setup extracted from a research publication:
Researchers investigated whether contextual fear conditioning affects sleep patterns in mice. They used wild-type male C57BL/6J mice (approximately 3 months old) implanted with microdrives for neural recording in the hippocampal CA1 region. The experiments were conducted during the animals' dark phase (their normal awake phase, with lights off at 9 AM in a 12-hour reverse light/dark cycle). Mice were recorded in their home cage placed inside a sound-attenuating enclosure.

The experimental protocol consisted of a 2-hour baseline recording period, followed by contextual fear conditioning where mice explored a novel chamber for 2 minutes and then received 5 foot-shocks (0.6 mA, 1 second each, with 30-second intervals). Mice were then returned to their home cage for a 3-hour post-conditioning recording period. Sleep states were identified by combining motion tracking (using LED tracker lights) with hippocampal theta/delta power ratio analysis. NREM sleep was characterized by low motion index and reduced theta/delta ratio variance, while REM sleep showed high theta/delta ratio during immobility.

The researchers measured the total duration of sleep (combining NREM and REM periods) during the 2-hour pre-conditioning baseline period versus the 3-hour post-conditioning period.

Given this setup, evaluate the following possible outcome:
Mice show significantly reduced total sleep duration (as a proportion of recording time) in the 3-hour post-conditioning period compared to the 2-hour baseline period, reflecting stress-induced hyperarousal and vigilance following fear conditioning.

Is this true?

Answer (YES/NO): NO